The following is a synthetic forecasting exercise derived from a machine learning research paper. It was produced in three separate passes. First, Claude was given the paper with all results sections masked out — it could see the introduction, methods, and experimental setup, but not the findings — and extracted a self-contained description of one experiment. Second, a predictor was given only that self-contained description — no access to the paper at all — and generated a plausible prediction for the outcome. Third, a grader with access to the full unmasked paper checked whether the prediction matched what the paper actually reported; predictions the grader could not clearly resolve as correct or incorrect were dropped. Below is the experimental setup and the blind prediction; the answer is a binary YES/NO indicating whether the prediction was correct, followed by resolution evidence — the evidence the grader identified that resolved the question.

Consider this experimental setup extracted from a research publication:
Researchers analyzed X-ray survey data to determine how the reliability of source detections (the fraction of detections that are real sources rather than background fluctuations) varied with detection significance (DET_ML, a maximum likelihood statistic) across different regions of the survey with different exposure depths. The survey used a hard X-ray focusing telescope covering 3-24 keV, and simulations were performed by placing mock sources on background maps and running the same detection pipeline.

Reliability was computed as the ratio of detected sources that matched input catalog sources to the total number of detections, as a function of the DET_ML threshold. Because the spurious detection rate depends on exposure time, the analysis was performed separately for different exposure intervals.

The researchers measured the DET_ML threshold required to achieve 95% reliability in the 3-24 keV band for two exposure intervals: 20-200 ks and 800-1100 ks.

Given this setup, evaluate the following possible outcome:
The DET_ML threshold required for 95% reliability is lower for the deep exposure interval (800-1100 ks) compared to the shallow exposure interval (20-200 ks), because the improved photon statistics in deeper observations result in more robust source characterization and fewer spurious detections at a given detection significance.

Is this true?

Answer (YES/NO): YES